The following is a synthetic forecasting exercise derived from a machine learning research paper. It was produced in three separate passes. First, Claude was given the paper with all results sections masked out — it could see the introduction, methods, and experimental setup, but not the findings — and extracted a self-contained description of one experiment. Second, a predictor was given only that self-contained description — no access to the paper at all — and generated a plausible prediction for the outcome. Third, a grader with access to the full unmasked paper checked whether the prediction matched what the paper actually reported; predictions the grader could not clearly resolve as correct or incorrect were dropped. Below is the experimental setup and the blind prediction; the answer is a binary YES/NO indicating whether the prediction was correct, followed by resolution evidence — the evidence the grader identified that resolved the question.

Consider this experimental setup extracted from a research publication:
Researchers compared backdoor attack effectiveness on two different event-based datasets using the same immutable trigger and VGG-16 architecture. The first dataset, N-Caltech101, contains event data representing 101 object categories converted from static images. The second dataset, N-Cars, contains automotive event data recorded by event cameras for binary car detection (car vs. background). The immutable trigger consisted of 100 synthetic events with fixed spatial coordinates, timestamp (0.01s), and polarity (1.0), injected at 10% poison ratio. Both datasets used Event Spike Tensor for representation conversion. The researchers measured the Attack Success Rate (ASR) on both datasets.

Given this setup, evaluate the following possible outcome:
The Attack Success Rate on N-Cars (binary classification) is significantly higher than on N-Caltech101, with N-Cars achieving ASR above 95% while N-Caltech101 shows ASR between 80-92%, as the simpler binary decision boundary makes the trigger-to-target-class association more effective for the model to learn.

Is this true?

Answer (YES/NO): NO